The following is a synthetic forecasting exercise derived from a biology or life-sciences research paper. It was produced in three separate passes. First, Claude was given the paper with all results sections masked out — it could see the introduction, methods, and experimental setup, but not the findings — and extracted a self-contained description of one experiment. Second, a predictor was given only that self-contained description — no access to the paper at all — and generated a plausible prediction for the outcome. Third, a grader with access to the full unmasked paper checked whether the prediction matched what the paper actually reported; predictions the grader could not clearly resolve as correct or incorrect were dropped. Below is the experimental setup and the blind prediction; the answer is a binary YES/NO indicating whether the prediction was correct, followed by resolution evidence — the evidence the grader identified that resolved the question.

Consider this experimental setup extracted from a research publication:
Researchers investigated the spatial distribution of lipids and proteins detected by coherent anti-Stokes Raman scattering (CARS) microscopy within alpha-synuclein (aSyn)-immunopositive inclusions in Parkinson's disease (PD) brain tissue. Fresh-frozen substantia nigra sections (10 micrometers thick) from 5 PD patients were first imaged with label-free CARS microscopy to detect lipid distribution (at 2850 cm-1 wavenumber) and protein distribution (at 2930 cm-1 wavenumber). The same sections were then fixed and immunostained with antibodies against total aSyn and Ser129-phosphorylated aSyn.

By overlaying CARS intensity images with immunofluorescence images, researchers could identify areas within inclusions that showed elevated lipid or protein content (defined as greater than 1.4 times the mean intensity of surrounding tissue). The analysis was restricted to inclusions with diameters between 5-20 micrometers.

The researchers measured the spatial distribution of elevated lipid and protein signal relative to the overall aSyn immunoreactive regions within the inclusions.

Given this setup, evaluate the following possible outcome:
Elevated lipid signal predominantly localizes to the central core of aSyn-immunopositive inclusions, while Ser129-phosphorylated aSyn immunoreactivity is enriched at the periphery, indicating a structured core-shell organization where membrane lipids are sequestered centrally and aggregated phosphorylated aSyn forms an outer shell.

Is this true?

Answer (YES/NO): YES